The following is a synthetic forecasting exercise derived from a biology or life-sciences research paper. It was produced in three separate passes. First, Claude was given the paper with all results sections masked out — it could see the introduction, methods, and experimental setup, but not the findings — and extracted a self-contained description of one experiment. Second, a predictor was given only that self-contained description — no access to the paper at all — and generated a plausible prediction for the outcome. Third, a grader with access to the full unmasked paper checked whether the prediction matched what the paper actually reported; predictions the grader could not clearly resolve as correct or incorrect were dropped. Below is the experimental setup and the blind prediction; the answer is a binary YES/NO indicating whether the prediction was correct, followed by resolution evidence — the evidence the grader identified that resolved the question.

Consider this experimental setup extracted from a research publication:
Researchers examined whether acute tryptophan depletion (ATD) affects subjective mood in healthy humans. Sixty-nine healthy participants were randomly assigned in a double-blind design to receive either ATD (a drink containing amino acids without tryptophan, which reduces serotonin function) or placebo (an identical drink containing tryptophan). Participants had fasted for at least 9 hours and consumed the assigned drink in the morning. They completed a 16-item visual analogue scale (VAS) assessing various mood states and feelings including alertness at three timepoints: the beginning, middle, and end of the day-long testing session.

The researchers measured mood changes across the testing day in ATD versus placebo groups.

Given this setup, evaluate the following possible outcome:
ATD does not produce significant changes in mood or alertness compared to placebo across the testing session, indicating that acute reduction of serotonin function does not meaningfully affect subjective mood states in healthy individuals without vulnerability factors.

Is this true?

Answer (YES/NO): YES